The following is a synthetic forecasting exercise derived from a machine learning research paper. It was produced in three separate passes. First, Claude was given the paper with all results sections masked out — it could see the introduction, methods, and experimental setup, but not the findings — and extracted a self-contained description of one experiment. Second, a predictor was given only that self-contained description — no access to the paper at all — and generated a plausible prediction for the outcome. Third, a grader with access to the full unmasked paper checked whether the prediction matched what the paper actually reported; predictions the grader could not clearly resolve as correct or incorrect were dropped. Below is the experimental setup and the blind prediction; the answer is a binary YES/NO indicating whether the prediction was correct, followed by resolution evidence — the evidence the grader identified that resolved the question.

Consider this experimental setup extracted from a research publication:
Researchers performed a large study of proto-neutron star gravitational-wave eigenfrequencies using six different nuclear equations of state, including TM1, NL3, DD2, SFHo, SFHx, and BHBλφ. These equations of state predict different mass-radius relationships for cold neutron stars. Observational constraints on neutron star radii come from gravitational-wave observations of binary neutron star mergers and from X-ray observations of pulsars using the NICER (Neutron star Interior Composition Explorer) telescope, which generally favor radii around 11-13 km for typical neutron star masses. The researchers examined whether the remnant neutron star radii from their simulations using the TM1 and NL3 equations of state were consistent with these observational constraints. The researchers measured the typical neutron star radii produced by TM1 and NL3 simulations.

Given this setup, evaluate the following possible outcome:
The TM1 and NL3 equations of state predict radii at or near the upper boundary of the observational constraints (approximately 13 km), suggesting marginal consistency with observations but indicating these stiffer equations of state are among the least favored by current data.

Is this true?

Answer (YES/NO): NO